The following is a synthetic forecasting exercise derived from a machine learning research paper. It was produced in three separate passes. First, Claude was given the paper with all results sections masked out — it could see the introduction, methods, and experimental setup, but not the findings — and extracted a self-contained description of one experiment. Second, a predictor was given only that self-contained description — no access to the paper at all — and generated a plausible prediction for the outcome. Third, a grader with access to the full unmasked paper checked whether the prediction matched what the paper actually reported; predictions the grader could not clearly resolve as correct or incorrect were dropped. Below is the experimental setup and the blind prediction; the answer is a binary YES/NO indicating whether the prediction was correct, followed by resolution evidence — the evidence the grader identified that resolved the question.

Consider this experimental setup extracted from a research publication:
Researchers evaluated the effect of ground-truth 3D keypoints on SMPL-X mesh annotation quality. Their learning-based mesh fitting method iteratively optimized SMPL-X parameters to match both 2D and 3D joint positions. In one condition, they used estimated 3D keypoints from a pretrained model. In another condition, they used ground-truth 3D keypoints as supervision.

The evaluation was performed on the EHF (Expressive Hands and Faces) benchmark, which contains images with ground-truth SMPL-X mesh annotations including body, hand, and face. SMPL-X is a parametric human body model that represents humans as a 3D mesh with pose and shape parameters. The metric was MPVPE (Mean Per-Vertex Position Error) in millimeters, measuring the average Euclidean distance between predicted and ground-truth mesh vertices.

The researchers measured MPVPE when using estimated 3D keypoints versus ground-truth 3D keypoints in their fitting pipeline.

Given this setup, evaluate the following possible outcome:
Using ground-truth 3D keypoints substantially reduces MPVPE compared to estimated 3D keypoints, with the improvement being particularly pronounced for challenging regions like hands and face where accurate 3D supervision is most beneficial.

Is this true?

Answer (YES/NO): NO